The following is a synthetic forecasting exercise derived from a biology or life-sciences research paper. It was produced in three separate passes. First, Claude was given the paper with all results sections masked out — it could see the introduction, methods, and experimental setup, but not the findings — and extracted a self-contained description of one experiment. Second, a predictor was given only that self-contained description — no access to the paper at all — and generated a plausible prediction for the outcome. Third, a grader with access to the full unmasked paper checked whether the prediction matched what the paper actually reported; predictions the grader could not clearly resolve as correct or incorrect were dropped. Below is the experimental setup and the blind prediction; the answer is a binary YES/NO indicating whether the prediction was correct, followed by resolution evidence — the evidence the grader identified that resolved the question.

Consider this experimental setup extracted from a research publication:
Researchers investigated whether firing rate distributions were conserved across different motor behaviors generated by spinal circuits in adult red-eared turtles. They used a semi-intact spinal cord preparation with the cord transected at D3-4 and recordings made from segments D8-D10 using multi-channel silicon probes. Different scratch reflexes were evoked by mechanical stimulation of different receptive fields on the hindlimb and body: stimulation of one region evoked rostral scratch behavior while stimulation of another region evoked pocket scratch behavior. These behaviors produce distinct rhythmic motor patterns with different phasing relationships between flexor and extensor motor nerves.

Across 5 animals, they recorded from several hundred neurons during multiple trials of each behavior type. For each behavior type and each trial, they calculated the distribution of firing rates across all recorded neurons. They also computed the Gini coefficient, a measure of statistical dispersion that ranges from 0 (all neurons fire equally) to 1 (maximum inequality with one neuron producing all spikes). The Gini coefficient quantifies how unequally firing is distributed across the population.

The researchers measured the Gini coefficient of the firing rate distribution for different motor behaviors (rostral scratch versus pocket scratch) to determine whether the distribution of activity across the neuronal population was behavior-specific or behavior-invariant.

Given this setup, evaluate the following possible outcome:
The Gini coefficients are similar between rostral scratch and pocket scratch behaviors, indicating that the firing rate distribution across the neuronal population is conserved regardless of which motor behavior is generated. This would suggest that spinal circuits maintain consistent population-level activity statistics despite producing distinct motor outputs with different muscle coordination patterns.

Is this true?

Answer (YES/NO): YES